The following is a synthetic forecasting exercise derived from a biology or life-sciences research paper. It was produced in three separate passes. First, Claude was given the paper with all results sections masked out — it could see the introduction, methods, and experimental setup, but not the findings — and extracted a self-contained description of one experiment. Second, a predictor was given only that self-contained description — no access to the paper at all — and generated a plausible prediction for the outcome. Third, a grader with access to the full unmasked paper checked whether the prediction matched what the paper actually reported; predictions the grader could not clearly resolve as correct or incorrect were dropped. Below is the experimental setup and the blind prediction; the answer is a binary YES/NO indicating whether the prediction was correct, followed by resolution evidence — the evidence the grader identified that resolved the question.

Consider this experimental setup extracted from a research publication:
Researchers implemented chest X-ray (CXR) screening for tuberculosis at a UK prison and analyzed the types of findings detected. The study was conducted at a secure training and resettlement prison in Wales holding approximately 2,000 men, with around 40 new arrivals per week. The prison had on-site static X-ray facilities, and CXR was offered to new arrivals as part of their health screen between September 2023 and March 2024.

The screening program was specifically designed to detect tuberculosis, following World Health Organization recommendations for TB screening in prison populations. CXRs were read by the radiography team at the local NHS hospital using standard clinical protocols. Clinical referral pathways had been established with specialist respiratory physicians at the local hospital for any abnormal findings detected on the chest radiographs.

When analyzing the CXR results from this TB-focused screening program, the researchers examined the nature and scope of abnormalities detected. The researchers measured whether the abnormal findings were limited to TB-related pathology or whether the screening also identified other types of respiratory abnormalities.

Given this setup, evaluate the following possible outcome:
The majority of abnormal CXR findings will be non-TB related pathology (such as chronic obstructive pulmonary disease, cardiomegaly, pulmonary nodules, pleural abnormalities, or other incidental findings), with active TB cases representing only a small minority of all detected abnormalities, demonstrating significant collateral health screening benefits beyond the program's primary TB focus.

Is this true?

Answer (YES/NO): YES